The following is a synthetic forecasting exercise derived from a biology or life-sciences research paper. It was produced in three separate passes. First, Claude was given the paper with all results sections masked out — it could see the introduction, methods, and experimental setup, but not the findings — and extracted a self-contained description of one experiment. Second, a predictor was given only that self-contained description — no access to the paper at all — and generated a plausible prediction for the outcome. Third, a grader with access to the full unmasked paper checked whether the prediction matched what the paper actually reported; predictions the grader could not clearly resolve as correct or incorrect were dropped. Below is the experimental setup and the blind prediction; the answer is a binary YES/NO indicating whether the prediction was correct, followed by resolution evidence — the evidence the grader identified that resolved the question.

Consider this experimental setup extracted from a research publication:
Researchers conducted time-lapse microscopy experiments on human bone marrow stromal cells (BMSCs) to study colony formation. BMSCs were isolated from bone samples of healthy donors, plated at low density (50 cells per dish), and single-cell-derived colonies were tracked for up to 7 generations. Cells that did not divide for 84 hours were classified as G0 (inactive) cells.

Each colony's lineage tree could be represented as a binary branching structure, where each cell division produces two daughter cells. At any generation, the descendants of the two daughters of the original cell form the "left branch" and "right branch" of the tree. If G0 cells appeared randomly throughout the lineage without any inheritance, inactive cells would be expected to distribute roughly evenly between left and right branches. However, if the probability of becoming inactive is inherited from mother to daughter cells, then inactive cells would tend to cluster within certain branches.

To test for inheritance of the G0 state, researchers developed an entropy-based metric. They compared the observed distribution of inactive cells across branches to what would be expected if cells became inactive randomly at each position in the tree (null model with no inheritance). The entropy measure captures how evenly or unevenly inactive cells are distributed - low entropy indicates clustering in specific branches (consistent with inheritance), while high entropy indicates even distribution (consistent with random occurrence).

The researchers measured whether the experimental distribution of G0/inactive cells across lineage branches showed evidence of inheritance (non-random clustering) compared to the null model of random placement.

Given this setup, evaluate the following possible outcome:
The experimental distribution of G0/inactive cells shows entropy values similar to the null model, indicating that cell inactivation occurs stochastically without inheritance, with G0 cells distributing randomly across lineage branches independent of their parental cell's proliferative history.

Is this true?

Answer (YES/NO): NO